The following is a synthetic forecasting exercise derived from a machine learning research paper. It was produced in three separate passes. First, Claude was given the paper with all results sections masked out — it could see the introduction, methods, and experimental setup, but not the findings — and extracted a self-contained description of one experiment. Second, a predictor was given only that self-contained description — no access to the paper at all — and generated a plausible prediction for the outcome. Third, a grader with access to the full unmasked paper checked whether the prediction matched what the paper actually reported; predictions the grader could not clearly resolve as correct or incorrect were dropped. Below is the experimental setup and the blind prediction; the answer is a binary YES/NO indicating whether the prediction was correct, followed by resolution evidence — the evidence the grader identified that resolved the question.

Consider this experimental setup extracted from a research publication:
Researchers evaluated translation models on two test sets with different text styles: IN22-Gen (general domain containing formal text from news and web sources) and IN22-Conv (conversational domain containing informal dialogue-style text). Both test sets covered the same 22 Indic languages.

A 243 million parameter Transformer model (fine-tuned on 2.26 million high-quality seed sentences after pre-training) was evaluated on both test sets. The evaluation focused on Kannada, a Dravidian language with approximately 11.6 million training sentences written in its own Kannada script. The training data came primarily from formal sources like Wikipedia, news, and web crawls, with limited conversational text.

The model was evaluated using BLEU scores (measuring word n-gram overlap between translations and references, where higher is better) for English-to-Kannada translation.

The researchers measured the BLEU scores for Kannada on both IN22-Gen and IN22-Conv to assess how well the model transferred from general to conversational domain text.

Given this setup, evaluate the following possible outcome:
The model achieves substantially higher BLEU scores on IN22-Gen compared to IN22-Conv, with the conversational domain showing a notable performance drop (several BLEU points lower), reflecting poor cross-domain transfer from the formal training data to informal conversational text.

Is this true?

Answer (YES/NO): YES